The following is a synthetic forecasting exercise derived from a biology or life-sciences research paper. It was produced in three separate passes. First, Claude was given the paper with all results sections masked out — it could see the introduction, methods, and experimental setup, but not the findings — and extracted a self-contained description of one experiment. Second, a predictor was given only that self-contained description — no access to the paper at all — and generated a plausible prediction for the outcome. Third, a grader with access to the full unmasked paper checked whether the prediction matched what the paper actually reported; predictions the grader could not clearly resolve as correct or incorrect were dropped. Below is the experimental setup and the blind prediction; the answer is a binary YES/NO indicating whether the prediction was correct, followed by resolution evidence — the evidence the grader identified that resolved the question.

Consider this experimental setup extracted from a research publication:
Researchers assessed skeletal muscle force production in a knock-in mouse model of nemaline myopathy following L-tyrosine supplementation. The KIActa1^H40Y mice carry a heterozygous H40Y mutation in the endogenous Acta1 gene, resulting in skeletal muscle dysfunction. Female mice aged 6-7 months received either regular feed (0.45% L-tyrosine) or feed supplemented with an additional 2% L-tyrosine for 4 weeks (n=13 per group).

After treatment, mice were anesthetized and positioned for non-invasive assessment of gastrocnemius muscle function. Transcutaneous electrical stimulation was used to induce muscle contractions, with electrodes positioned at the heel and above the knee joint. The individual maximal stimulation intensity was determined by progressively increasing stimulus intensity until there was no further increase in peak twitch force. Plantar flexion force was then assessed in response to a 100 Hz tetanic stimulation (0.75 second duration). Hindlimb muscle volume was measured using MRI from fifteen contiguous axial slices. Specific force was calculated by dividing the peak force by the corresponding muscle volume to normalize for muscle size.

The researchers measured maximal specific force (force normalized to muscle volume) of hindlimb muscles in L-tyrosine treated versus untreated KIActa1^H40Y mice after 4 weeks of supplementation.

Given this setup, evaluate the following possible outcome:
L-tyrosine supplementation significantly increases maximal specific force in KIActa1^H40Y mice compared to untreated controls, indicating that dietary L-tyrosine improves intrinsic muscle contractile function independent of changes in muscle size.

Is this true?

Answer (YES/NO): NO